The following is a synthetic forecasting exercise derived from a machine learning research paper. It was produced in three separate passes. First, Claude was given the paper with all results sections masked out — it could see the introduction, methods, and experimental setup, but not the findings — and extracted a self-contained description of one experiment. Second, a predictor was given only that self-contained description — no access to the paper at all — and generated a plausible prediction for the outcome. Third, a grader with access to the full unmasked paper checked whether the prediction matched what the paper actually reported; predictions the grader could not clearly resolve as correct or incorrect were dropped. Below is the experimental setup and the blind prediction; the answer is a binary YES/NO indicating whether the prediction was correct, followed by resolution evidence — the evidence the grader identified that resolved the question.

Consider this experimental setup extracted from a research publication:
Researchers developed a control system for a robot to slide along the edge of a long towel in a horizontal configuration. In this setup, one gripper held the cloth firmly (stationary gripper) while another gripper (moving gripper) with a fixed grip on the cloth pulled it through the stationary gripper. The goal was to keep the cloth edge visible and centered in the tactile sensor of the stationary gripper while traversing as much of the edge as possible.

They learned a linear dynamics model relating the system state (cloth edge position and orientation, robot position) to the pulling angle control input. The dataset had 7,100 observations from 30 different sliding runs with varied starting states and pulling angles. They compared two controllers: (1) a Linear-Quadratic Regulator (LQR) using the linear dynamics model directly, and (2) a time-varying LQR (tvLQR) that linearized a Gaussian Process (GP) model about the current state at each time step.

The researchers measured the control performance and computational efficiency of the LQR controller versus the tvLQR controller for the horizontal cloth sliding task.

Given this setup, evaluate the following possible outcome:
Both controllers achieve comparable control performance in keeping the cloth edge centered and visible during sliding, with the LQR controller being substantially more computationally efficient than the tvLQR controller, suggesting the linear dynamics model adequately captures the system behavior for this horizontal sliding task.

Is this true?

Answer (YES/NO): YES